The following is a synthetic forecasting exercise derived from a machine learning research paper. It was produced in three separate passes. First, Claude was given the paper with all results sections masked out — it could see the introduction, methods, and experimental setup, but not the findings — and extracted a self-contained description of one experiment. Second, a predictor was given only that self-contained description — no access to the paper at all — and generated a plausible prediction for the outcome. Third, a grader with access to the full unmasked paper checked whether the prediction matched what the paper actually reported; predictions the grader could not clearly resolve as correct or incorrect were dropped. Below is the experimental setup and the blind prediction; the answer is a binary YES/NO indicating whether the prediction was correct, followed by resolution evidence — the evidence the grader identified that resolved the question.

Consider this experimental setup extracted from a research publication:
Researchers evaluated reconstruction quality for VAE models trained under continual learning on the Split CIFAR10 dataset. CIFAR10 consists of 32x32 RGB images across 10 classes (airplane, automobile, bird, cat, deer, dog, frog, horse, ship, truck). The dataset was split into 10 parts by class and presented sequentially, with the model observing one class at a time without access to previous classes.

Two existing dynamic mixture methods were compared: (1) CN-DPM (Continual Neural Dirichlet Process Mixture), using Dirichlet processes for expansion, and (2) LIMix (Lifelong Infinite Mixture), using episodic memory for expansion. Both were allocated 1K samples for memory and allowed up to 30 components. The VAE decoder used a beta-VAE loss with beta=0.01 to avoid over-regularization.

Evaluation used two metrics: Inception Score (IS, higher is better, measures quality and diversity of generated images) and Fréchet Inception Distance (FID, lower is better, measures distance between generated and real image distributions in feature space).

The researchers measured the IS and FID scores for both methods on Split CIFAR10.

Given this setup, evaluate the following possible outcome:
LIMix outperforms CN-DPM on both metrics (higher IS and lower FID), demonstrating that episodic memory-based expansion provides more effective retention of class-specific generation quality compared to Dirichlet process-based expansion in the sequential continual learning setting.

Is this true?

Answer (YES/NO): NO